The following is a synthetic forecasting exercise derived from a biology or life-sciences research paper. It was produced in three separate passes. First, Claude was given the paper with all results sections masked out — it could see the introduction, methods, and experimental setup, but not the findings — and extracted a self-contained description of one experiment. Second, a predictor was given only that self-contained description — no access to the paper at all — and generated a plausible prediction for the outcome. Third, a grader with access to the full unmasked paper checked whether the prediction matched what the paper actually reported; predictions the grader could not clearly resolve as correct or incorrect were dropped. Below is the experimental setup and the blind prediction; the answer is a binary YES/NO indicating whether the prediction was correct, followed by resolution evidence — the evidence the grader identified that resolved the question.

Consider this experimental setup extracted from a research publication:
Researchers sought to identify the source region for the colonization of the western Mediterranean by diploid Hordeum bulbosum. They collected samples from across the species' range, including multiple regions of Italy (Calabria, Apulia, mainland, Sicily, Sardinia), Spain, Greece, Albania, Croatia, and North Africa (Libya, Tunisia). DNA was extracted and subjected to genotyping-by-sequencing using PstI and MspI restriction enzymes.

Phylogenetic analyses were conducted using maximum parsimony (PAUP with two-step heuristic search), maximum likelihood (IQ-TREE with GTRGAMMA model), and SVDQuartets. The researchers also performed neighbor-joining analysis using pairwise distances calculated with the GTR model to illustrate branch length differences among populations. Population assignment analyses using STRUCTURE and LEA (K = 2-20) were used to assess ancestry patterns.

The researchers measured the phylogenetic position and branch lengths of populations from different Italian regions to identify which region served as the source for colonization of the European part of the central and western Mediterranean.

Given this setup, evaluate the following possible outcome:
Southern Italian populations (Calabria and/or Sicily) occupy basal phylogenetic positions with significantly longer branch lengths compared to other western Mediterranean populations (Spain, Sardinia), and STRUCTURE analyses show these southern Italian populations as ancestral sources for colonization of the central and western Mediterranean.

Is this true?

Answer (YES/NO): NO